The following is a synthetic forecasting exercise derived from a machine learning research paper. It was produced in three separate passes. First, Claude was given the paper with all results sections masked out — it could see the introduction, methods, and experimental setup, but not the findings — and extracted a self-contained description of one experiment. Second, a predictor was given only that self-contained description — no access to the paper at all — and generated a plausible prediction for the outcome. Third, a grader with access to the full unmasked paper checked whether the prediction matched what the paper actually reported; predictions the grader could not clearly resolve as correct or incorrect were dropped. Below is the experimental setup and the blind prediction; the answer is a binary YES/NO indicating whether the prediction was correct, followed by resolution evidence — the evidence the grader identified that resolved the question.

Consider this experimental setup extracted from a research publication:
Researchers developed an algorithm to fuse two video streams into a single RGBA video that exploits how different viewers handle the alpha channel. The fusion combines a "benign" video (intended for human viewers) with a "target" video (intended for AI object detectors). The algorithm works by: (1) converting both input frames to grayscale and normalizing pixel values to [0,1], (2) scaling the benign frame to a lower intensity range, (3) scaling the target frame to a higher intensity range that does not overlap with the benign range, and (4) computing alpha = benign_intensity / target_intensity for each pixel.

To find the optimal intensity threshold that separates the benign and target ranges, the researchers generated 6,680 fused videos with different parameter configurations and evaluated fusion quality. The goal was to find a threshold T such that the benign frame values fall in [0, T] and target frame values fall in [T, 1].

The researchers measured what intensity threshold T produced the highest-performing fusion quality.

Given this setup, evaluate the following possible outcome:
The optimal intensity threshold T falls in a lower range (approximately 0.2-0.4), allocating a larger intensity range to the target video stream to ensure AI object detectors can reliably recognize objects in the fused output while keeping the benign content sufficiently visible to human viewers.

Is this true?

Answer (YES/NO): YES